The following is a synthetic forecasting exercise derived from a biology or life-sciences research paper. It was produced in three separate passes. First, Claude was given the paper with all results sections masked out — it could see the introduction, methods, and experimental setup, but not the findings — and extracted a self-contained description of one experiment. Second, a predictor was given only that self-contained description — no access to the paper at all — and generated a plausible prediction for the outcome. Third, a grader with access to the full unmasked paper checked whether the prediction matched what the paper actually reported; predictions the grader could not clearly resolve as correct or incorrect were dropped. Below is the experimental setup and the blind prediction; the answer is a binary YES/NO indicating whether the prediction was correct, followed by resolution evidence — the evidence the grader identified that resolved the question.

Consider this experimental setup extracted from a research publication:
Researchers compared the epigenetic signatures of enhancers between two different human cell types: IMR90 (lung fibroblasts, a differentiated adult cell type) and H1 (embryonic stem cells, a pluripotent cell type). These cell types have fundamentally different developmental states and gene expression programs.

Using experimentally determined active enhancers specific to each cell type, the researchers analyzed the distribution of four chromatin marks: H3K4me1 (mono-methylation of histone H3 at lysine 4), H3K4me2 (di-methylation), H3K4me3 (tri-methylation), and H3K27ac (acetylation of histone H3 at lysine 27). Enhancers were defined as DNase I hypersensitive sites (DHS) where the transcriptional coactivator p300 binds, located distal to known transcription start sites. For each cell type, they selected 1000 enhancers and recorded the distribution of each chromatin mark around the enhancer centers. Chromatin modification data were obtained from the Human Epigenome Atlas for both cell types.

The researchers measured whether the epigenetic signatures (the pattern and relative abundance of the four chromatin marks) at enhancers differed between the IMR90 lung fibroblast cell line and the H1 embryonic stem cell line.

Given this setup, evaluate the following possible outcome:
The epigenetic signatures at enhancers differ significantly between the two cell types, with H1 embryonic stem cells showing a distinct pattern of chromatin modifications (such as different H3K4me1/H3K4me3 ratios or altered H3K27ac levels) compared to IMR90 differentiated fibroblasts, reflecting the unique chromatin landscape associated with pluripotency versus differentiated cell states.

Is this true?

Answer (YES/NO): NO